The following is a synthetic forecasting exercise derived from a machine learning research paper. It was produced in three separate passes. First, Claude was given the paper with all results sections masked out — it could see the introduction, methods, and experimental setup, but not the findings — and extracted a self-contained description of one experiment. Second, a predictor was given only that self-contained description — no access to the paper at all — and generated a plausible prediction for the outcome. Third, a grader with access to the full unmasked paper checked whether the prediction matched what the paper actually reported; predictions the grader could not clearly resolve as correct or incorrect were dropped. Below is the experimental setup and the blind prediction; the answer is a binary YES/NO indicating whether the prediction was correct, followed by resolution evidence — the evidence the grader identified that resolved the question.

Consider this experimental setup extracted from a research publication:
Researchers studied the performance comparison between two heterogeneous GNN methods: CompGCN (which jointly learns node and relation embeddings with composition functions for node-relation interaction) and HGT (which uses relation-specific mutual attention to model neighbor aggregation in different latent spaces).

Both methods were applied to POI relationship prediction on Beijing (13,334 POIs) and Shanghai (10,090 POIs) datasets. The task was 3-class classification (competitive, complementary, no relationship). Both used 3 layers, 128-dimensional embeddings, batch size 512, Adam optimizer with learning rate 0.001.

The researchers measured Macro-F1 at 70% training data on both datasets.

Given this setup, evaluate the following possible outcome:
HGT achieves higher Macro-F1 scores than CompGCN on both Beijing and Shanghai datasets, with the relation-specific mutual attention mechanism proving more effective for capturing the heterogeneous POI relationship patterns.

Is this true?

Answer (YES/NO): NO